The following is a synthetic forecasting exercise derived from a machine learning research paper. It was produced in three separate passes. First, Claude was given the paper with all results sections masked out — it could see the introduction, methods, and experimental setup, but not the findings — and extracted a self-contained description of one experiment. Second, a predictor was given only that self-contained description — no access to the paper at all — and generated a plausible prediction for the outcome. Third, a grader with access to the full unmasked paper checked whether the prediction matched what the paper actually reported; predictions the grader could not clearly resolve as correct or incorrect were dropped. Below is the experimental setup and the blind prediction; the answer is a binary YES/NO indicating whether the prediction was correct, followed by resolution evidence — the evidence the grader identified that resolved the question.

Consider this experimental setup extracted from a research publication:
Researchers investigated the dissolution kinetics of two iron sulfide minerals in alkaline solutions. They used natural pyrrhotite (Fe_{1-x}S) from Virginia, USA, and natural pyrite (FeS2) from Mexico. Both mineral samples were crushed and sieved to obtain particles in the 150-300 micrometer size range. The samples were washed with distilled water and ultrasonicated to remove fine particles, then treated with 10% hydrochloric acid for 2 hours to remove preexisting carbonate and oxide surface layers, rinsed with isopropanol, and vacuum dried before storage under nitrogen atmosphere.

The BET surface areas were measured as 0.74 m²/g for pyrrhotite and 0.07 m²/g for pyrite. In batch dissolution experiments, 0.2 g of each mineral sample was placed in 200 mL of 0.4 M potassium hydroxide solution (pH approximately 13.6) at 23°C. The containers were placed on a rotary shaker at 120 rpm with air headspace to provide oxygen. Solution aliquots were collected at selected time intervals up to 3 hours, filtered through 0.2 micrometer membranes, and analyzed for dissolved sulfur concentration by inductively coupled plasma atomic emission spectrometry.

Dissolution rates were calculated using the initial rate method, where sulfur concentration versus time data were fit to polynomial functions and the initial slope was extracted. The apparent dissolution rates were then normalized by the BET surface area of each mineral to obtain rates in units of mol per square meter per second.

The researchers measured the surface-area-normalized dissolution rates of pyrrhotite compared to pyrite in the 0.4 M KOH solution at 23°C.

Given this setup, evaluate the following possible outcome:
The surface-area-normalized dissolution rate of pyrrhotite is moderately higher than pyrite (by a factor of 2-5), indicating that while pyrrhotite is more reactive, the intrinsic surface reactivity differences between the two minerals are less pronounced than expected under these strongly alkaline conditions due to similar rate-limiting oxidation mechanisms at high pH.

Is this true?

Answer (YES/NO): NO